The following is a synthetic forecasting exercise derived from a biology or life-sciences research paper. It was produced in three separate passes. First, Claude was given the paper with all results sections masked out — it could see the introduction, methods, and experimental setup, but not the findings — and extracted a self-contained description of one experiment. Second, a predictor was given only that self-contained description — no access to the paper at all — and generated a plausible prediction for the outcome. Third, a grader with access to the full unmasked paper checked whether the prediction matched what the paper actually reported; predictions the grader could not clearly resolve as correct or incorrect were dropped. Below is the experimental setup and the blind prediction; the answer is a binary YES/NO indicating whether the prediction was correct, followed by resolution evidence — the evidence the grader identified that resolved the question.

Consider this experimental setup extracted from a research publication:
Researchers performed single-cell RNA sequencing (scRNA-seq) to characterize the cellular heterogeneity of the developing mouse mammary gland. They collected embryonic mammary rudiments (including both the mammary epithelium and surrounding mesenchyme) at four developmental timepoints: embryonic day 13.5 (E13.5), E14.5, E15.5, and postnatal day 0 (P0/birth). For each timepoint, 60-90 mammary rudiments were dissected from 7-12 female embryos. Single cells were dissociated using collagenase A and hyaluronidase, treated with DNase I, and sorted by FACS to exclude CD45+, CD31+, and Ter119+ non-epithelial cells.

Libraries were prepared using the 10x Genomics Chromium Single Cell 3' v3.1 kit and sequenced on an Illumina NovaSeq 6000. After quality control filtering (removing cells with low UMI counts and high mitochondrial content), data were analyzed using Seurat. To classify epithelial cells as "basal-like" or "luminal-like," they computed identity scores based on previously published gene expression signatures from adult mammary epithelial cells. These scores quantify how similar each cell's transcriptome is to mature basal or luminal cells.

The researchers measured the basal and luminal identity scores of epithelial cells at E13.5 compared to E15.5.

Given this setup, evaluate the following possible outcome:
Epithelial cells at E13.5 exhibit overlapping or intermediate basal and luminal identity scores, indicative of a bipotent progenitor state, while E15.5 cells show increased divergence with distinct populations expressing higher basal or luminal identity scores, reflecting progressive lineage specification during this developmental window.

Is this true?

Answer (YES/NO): YES